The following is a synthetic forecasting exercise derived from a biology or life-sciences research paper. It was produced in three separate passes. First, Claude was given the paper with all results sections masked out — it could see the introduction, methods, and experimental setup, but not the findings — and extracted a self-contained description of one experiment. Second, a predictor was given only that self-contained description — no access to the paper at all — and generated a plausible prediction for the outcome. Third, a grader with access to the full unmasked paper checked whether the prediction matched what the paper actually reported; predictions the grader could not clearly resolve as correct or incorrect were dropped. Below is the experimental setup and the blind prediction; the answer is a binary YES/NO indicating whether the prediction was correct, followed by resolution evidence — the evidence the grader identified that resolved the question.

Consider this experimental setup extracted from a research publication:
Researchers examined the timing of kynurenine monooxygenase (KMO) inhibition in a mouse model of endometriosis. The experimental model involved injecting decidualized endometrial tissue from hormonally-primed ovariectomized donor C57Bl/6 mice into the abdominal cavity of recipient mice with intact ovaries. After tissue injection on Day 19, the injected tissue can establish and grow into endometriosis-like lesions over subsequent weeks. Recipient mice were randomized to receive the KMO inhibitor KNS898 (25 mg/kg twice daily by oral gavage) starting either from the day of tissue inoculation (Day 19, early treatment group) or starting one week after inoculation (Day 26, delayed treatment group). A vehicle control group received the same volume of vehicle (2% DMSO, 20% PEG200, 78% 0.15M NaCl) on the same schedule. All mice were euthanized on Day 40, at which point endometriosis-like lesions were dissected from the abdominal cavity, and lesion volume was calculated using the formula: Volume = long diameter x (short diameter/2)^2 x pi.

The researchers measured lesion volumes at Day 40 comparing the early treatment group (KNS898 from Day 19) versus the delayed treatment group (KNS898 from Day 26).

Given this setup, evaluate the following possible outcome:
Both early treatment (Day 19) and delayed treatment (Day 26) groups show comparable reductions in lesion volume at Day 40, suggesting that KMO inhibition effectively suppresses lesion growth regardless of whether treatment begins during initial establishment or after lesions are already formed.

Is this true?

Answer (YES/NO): NO